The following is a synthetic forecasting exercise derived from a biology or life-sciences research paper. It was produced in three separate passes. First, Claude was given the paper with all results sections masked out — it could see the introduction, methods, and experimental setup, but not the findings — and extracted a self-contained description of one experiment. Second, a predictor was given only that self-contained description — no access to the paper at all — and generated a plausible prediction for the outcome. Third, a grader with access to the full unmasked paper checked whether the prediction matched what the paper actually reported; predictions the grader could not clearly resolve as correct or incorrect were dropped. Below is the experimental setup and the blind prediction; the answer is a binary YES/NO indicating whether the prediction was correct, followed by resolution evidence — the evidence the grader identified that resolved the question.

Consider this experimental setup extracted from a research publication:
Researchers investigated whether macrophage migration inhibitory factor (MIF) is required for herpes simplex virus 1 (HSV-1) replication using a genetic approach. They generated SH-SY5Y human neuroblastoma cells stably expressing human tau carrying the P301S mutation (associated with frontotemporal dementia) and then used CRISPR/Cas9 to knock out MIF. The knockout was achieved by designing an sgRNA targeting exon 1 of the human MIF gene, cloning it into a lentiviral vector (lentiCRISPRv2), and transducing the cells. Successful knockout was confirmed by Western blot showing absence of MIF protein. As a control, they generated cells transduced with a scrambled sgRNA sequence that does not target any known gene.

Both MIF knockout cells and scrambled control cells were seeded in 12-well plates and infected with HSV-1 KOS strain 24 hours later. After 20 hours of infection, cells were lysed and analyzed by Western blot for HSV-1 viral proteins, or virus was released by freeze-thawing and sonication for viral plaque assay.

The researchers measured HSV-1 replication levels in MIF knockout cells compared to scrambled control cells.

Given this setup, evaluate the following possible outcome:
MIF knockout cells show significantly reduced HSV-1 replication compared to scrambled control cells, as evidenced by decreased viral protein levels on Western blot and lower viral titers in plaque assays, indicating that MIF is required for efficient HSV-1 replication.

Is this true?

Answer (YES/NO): NO